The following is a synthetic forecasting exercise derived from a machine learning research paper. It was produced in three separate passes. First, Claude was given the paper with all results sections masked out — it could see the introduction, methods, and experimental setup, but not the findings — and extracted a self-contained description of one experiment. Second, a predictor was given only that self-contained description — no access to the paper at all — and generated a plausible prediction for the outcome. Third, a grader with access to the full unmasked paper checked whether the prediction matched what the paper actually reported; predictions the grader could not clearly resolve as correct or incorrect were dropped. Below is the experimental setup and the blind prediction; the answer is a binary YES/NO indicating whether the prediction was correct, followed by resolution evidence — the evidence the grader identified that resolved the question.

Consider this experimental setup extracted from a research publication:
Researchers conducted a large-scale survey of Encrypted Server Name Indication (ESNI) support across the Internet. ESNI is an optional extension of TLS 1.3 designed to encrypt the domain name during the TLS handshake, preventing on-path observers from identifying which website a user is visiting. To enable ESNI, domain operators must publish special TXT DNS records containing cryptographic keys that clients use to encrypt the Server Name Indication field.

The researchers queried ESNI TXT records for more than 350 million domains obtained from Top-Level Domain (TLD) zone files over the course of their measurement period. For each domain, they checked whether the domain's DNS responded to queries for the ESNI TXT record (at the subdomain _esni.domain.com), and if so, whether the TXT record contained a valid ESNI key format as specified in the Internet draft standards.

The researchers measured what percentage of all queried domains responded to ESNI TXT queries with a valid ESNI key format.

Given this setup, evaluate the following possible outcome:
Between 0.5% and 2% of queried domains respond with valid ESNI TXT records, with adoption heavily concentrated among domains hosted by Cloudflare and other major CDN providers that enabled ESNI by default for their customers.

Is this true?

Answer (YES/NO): NO